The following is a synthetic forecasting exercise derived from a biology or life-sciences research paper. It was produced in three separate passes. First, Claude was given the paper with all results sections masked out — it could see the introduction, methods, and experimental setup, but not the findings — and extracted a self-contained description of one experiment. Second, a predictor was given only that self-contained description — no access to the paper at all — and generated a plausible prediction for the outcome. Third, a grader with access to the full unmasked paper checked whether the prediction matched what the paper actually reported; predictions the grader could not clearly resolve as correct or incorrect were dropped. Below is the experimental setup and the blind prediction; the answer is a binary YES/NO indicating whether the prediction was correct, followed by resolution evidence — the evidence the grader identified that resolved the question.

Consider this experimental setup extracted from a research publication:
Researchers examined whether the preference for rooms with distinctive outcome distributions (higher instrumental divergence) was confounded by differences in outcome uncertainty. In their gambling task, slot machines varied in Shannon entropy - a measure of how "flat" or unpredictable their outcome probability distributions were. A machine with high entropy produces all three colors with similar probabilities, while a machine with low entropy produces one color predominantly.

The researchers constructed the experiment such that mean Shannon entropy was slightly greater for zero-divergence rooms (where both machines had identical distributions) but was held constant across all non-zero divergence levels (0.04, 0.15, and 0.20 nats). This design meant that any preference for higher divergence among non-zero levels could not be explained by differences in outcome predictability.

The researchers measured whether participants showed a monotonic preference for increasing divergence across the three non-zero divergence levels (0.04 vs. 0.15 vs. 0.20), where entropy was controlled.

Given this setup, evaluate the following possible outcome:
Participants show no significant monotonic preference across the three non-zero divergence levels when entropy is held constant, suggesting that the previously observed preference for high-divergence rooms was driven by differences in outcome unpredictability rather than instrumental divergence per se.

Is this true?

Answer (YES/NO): NO